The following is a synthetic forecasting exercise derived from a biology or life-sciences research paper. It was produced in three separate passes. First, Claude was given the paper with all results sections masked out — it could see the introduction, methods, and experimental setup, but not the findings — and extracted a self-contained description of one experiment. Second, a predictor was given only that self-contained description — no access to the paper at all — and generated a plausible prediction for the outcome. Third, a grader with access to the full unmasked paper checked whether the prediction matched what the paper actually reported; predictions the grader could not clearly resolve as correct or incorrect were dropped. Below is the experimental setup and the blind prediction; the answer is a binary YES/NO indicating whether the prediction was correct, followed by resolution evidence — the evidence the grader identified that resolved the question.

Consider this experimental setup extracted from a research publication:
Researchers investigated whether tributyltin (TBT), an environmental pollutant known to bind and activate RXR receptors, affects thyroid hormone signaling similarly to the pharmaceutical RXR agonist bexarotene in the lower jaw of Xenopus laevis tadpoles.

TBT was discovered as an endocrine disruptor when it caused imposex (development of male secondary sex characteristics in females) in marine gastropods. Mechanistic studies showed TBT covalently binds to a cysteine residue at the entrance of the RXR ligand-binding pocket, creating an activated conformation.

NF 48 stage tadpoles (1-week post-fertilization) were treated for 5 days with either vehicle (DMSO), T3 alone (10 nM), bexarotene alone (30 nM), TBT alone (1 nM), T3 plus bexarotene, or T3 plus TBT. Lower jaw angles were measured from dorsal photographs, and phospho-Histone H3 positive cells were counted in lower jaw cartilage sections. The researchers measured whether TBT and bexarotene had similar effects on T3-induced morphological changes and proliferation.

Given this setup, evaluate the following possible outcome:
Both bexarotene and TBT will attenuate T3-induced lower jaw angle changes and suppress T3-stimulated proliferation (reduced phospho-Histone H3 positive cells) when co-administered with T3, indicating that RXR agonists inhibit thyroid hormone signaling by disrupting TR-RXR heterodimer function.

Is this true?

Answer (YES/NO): NO